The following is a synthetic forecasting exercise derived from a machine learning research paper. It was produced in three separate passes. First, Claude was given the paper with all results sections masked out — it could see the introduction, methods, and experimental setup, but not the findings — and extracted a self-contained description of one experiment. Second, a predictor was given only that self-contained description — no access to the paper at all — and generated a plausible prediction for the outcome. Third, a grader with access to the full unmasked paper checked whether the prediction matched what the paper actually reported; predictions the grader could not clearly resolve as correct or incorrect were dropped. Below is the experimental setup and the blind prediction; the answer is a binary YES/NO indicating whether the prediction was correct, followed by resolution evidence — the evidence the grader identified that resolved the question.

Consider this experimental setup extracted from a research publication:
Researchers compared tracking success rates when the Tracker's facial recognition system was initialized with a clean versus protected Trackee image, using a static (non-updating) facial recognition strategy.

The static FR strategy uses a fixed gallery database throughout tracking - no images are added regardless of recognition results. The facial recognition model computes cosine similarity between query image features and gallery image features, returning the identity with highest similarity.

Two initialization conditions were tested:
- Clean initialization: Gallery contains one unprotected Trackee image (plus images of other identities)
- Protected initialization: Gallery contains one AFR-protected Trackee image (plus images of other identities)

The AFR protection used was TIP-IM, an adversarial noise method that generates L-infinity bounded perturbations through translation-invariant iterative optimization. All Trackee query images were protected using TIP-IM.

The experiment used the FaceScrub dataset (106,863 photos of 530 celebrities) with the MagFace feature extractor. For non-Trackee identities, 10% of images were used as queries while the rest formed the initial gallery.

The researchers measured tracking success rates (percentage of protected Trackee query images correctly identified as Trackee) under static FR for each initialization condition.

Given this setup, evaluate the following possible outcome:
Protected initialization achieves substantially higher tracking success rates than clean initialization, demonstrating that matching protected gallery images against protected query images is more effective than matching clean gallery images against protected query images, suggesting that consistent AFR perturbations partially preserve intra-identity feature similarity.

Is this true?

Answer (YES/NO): YES